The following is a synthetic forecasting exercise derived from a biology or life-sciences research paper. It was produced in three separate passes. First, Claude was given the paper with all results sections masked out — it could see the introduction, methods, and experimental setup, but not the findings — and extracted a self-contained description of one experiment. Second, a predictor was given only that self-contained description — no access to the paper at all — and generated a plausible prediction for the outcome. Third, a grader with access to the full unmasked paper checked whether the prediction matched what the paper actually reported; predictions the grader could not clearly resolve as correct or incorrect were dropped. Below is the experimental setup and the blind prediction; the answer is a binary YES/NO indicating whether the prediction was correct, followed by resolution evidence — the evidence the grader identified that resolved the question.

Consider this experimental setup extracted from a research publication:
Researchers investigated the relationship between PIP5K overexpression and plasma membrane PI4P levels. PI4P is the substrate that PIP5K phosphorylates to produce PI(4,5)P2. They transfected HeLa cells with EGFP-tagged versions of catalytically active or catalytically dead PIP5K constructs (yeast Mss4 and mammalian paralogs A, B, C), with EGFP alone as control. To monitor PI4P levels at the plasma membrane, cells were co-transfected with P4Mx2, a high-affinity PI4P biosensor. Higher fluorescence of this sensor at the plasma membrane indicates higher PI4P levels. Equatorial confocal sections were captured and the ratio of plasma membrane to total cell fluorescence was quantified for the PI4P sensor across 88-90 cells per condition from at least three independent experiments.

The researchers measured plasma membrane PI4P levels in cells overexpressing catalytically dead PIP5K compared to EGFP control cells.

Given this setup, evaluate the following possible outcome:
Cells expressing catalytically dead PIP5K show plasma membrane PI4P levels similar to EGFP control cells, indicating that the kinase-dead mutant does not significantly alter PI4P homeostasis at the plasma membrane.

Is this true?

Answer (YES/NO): NO